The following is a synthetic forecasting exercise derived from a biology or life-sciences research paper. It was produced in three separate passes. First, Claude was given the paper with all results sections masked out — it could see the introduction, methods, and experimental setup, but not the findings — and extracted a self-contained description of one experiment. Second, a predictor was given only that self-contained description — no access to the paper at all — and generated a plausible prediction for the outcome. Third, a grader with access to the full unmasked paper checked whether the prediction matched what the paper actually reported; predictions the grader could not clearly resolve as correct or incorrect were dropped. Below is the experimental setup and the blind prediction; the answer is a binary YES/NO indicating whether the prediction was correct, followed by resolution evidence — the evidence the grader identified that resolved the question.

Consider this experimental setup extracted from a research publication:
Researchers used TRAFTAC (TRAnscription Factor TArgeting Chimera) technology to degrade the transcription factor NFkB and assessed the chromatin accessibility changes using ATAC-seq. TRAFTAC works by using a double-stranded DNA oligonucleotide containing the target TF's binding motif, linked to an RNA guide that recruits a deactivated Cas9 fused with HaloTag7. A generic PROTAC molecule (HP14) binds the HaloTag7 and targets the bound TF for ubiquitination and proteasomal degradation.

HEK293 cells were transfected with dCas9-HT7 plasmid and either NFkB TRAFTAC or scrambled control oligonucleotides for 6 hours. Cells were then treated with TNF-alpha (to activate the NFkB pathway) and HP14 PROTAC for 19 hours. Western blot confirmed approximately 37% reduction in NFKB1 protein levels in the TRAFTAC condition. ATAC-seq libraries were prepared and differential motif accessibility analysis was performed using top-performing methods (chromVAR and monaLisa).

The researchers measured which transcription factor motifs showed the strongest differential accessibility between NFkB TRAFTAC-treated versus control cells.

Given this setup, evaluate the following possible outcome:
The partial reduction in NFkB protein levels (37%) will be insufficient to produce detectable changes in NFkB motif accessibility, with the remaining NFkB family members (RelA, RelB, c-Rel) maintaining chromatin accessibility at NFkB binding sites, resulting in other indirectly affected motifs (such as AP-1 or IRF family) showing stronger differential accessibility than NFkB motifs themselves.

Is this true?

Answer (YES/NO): YES